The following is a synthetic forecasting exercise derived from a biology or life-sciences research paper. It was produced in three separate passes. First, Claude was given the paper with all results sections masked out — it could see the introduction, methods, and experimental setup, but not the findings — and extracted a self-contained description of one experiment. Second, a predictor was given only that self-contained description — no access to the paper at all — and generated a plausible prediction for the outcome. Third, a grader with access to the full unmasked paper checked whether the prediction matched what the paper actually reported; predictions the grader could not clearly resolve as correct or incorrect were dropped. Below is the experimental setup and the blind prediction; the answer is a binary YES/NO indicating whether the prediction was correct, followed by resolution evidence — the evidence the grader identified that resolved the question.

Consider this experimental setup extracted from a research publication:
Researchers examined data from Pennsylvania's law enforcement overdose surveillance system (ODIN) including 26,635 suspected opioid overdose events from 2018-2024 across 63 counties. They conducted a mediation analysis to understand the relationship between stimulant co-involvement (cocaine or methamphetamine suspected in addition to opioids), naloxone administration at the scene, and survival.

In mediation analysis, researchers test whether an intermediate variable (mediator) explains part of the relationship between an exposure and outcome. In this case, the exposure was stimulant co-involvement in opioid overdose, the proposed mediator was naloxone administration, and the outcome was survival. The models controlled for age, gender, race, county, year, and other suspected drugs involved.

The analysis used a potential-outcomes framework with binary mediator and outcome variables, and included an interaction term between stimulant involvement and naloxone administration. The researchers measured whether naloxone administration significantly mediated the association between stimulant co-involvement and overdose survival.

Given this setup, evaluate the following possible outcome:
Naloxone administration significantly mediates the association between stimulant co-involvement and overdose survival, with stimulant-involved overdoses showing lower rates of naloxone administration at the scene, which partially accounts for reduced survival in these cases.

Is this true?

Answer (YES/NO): YES